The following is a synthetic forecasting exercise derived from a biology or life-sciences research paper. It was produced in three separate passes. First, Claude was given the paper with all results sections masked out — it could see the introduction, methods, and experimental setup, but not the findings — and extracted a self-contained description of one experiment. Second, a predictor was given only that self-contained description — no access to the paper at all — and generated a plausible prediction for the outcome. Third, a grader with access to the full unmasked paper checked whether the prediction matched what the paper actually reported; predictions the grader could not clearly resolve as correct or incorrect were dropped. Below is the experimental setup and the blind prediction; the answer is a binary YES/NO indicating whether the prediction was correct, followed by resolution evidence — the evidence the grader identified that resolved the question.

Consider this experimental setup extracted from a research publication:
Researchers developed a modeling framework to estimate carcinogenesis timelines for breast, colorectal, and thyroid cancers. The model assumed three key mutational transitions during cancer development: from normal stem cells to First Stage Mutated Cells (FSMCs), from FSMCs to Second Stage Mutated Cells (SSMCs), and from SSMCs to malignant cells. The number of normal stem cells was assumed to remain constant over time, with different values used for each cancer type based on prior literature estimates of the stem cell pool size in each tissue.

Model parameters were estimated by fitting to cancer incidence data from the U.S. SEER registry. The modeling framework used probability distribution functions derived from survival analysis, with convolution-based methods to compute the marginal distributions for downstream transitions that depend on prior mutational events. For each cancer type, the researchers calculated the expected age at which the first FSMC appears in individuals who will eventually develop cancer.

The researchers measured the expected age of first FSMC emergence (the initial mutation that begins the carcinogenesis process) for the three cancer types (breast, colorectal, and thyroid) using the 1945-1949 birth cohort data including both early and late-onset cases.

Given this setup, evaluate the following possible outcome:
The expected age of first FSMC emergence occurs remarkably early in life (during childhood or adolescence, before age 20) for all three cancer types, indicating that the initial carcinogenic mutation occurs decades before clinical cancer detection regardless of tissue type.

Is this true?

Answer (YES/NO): YES